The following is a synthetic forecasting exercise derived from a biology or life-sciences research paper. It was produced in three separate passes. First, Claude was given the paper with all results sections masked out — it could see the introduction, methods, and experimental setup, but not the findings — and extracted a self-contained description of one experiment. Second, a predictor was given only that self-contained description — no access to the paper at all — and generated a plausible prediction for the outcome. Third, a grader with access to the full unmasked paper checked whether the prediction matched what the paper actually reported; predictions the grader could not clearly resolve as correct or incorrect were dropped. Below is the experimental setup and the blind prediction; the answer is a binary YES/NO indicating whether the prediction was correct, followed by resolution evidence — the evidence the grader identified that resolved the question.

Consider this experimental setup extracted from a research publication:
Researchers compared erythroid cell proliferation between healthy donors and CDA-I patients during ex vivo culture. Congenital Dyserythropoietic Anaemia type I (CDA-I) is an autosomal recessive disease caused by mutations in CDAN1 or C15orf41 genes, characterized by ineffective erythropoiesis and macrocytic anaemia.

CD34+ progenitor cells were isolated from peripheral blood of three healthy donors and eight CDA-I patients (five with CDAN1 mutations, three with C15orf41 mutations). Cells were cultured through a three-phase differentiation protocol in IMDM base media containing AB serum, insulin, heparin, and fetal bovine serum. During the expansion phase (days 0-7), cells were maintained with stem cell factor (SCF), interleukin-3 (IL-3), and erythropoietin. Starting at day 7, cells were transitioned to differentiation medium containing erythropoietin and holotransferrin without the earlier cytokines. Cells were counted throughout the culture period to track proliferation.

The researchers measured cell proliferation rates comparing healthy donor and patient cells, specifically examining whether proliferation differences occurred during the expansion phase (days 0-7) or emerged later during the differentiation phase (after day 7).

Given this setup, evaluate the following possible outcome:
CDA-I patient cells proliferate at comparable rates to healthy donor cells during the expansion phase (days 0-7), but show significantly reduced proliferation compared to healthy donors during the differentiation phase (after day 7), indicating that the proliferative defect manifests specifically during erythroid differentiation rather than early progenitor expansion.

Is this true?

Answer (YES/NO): NO